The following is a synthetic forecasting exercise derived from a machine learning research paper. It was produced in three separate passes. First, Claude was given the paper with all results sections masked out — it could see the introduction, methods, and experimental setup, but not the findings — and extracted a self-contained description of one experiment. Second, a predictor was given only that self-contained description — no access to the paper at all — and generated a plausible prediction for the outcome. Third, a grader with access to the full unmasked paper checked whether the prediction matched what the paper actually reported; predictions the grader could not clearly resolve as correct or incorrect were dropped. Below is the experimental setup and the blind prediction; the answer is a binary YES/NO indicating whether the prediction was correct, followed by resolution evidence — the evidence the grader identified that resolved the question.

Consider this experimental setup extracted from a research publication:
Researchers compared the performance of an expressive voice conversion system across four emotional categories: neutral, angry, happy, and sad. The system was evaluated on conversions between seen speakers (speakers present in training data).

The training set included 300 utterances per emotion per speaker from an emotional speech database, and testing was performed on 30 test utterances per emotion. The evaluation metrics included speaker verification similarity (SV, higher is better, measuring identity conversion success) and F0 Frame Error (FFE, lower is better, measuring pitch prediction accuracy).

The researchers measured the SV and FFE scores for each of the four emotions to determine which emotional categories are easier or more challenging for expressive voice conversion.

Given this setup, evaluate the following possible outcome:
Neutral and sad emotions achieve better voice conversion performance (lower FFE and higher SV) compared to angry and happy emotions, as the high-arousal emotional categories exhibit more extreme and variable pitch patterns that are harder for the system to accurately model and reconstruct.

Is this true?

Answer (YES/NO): NO